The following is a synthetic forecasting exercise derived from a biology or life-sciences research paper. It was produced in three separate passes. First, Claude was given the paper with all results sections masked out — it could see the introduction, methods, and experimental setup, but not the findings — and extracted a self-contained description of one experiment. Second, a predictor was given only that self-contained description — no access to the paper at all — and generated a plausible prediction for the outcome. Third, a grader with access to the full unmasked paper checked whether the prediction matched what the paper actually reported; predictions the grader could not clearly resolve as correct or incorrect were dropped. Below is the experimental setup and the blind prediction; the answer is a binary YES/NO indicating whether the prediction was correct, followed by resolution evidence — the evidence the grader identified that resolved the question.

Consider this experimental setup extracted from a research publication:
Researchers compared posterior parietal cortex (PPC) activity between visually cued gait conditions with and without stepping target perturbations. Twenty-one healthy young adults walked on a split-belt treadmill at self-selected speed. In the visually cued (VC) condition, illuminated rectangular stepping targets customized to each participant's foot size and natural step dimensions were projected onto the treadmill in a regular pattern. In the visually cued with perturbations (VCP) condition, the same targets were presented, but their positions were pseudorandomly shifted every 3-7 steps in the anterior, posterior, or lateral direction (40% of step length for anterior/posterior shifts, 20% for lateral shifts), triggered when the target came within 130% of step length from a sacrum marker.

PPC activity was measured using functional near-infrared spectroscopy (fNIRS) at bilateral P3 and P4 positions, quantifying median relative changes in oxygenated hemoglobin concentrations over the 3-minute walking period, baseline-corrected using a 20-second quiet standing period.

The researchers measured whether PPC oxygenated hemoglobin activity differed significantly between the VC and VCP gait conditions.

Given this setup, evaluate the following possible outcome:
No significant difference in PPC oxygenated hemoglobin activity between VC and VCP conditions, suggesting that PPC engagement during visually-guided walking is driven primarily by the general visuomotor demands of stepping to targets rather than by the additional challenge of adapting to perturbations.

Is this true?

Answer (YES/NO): YES